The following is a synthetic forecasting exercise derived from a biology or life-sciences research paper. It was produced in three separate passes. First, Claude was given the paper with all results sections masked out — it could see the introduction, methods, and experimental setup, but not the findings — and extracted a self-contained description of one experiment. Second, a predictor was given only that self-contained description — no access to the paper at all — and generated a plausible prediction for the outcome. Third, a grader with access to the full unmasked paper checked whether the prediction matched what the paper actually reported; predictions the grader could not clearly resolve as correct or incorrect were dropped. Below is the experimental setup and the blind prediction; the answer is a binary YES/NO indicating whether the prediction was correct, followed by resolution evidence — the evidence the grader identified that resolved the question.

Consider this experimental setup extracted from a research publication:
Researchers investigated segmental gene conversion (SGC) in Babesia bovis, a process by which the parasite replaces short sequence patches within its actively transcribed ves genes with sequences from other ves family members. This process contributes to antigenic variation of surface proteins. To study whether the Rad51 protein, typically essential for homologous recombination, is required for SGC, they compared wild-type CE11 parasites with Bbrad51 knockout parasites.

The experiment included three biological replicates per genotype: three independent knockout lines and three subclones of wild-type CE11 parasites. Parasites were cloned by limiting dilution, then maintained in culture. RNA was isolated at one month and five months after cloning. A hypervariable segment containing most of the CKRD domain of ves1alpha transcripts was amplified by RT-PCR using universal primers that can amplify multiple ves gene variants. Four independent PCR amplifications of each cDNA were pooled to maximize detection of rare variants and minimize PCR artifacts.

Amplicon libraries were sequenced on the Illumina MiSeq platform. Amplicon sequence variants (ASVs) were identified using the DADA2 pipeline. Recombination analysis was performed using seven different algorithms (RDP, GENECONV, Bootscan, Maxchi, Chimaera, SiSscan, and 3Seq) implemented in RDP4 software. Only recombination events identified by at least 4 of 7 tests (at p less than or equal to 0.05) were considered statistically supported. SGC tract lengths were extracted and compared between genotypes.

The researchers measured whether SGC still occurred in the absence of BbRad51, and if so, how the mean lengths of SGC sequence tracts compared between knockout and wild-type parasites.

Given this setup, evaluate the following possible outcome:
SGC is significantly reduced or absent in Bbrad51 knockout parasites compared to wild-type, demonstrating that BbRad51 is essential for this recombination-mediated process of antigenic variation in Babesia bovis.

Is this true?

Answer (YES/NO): NO